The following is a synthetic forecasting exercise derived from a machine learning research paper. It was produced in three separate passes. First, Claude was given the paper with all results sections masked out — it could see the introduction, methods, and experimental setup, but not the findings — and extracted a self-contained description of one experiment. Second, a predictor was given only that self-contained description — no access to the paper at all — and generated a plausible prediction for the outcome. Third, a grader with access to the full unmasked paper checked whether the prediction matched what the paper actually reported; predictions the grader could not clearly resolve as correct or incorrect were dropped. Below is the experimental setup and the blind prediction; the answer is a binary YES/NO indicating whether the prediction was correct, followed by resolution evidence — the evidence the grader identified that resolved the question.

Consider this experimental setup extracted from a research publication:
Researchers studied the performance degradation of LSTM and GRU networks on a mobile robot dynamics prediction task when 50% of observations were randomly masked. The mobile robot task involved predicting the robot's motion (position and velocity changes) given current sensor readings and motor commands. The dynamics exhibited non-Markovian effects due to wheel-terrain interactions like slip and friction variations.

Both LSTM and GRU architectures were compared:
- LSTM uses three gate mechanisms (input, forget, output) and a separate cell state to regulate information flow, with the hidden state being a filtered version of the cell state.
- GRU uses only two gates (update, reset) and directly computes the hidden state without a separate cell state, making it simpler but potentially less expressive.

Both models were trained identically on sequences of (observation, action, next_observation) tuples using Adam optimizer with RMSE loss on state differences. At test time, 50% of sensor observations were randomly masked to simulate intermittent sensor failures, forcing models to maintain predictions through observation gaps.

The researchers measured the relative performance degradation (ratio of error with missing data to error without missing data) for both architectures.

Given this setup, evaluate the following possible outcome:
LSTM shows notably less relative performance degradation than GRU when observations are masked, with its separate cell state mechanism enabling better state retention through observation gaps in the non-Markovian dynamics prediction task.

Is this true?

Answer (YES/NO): NO